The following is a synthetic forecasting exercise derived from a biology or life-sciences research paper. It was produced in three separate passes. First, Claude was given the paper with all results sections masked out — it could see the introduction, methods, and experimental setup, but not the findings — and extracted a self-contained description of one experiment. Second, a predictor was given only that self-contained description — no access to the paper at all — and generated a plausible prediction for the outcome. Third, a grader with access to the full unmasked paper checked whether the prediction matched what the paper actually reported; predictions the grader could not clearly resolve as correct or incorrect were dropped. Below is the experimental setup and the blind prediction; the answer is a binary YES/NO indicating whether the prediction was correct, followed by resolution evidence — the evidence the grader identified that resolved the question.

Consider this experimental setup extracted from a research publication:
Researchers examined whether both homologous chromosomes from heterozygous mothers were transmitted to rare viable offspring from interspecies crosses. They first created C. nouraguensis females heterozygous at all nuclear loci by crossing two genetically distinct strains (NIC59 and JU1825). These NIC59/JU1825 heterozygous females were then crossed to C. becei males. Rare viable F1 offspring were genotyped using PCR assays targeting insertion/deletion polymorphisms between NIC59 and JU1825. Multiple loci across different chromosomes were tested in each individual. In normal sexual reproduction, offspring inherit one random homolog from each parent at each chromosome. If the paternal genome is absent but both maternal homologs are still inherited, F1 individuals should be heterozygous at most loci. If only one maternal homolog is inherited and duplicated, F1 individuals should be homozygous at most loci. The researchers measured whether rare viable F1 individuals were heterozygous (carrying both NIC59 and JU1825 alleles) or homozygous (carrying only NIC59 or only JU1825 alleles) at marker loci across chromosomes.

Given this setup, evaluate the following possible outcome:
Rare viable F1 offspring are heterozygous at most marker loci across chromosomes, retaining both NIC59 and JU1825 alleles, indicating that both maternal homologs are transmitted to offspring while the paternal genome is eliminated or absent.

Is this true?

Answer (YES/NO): YES